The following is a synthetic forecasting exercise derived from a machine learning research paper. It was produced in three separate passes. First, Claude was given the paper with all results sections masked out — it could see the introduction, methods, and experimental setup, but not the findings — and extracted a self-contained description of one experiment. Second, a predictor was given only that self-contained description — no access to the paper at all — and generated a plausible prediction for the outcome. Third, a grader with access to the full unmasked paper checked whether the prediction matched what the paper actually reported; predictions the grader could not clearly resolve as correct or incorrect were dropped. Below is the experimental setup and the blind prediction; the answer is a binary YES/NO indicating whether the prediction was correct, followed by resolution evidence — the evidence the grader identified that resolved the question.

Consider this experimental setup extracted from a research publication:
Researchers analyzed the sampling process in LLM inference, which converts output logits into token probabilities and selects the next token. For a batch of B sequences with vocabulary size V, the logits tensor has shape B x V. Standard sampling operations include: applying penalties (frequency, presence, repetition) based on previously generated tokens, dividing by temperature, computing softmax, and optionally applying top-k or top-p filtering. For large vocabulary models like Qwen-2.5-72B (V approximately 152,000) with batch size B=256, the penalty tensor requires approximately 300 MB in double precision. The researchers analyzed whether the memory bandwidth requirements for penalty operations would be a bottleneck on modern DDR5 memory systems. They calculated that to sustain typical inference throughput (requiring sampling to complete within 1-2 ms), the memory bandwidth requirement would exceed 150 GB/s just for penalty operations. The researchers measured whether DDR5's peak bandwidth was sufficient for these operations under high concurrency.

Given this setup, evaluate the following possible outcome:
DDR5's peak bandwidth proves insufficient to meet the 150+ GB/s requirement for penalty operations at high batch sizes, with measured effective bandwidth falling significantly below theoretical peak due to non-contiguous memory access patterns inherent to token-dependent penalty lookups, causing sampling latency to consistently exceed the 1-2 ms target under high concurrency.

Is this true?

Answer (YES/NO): NO